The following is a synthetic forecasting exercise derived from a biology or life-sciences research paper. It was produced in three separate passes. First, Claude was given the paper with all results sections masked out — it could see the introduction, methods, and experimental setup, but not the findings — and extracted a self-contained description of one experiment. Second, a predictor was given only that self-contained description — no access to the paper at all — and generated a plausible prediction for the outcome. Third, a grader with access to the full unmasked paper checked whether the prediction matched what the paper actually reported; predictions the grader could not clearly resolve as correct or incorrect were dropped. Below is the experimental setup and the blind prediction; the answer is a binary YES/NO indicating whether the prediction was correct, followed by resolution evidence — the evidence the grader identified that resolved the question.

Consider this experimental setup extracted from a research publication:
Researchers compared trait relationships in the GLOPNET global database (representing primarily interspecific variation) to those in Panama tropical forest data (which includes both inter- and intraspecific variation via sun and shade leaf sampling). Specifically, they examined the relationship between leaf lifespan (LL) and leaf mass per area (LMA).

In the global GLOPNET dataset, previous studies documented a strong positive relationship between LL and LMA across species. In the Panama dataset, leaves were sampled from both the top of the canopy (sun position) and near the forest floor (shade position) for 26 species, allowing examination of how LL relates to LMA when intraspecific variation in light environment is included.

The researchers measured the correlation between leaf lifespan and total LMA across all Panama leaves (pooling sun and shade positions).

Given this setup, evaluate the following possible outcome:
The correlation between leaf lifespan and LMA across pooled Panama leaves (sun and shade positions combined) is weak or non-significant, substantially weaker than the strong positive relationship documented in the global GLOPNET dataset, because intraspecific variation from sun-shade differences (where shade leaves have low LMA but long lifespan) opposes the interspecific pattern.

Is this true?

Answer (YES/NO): YES